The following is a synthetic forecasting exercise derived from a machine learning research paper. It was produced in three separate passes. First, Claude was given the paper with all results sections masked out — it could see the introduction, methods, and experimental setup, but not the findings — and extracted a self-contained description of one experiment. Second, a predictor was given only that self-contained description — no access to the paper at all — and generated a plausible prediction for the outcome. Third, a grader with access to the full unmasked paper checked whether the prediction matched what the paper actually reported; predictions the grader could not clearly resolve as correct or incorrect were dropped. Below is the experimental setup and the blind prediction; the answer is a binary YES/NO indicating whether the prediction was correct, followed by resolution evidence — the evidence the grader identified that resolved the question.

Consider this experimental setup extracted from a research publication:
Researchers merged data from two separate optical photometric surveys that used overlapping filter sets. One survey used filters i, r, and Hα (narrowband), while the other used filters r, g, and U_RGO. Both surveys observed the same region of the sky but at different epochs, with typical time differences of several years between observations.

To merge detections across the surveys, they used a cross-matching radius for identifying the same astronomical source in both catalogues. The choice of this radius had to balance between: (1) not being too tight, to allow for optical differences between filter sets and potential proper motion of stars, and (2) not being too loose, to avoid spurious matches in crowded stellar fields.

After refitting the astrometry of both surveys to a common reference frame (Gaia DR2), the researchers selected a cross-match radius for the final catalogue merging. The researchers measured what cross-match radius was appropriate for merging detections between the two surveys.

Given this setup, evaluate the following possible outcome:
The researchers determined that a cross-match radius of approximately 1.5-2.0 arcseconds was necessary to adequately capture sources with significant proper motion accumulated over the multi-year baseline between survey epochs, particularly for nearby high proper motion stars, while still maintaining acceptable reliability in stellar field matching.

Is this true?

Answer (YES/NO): NO